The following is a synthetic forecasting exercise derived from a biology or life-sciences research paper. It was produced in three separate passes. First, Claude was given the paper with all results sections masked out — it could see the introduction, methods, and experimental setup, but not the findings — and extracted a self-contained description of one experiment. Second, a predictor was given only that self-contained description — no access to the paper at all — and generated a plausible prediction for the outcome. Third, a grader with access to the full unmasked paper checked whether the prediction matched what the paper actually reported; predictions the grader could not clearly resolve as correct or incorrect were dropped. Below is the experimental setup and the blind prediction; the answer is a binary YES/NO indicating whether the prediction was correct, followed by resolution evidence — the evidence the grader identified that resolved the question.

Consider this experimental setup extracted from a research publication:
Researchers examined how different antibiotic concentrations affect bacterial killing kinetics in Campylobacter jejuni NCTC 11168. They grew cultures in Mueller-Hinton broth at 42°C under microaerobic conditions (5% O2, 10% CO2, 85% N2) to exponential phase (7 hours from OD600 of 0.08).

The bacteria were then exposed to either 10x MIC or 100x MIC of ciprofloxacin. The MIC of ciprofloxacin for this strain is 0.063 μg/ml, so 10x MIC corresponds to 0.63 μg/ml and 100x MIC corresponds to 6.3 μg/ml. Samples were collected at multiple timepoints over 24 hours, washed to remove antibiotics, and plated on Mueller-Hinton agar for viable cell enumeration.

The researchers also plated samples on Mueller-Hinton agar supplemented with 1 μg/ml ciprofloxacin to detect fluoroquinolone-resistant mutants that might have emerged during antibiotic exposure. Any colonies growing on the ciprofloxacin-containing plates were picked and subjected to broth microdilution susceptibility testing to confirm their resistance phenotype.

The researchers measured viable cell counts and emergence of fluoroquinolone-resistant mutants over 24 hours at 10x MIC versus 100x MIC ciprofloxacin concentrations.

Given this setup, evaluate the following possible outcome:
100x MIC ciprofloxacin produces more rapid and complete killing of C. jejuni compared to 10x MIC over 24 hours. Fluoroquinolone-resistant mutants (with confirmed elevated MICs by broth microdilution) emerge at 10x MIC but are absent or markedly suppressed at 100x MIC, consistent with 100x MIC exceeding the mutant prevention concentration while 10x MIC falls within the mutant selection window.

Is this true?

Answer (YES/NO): NO